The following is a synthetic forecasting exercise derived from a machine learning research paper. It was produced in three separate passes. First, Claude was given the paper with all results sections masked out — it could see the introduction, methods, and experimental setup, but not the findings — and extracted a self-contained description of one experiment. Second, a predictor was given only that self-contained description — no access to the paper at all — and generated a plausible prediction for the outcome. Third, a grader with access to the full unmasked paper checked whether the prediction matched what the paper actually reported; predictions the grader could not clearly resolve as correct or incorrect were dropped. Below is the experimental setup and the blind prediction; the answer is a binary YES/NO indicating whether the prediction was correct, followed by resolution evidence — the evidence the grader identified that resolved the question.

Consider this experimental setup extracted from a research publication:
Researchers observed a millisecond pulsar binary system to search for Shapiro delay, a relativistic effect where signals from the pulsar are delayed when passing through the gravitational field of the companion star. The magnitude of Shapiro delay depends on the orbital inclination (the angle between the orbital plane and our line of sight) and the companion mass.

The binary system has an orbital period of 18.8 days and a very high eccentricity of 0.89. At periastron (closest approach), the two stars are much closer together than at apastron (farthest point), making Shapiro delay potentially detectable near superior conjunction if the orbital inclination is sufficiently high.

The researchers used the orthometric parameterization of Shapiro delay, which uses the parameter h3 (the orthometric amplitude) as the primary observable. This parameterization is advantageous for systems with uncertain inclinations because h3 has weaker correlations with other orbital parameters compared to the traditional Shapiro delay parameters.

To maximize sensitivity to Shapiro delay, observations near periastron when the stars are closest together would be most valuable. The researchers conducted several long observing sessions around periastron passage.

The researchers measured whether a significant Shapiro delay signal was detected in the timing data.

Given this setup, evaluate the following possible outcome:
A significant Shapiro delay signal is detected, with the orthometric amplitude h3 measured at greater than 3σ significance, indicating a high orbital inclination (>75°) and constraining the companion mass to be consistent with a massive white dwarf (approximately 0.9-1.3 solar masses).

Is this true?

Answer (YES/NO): NO